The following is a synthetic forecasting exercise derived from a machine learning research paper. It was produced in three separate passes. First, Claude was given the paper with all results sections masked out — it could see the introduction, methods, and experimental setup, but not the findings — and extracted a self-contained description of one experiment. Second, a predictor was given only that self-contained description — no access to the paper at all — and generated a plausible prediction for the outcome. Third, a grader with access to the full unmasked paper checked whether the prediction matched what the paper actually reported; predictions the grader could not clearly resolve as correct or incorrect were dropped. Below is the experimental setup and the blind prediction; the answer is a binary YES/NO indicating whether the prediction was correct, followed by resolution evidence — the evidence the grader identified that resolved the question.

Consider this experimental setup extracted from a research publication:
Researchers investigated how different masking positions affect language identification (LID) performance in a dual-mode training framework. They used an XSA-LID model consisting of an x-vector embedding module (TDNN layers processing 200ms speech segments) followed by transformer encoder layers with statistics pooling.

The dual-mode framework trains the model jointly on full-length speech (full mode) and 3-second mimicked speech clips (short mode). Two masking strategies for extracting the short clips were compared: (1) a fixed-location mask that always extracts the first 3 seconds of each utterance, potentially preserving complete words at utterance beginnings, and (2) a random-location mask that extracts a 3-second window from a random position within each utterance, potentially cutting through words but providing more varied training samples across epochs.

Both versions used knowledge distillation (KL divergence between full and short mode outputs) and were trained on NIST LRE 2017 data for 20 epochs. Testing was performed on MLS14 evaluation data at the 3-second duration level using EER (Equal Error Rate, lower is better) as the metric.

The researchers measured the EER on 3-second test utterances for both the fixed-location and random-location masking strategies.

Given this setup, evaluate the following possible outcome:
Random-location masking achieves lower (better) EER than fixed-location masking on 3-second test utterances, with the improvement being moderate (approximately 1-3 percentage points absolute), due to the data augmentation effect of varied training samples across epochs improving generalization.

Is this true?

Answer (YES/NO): NO